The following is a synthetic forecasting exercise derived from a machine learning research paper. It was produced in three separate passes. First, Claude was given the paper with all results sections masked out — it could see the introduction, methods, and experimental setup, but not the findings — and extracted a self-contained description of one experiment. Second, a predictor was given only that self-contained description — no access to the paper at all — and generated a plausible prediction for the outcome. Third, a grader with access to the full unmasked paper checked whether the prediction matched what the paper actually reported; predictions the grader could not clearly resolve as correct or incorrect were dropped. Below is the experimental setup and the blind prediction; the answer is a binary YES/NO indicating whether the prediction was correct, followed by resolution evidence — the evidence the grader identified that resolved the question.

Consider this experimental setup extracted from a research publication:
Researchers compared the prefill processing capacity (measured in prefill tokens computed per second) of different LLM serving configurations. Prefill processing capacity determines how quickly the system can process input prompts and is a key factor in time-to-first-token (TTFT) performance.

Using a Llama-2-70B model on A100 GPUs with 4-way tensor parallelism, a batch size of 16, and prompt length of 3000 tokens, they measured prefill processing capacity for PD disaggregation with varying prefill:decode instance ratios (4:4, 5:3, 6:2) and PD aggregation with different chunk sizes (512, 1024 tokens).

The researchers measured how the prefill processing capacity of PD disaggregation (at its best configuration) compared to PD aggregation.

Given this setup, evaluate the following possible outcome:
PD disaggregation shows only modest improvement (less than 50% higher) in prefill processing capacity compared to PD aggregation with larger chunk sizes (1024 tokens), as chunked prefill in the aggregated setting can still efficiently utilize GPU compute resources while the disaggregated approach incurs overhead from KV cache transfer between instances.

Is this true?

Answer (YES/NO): NO